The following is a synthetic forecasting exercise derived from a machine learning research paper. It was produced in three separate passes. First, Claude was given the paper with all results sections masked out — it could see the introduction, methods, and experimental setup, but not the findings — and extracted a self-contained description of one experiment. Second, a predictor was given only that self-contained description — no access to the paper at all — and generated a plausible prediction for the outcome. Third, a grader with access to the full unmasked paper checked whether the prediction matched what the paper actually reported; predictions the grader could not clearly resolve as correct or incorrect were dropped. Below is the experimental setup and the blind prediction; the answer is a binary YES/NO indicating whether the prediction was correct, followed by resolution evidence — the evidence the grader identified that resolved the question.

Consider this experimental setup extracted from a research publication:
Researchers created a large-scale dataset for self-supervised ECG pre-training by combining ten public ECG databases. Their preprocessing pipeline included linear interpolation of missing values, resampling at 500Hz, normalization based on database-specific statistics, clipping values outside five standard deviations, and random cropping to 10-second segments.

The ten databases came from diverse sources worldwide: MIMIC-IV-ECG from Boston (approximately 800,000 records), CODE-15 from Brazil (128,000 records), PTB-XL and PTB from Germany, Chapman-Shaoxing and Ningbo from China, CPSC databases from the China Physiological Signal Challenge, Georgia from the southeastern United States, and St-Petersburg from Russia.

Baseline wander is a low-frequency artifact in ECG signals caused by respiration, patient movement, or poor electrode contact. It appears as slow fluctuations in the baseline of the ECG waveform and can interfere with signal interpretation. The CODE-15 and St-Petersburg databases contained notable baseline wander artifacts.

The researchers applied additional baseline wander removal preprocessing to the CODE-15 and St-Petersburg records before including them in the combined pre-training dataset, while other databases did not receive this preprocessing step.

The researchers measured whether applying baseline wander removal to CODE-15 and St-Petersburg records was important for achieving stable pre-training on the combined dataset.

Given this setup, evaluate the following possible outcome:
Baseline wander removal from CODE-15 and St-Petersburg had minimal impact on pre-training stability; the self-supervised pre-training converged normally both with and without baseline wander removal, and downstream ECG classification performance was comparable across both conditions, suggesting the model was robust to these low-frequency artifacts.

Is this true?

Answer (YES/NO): NO